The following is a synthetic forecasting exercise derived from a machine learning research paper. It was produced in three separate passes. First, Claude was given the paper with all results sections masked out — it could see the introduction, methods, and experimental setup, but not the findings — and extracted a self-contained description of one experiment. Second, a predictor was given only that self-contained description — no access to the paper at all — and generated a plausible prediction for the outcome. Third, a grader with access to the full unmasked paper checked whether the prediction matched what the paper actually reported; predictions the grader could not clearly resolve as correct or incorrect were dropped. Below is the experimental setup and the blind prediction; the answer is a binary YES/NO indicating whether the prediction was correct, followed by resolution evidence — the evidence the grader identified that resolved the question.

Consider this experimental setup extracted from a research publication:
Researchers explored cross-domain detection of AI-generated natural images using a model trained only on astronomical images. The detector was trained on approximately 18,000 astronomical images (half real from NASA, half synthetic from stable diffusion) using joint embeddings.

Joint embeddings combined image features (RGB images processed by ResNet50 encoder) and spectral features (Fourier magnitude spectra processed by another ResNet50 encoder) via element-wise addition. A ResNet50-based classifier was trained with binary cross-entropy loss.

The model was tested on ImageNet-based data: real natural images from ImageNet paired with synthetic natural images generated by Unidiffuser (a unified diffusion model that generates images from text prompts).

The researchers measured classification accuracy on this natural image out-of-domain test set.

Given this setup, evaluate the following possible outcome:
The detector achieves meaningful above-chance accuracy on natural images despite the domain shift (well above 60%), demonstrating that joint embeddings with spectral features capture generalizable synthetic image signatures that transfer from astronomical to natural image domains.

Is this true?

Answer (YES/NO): YES